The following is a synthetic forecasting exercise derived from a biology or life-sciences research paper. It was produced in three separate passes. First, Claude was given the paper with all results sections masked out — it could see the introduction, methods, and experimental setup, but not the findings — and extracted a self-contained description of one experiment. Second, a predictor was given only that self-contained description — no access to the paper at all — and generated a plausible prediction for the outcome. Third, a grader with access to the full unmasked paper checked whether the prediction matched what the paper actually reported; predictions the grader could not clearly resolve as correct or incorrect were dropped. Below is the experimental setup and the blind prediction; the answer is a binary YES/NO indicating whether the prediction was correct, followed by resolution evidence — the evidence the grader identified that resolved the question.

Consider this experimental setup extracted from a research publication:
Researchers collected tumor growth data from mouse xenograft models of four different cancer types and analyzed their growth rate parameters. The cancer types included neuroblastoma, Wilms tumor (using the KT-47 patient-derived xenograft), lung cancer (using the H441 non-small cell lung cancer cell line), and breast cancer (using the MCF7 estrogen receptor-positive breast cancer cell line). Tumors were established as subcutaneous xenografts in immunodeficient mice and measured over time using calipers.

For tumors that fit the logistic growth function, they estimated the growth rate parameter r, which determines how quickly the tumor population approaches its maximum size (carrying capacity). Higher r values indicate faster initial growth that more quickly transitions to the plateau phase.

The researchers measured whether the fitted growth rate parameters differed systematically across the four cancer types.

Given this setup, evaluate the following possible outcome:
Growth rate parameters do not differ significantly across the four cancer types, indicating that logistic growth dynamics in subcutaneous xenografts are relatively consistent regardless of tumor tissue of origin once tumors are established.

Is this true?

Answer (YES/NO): NO